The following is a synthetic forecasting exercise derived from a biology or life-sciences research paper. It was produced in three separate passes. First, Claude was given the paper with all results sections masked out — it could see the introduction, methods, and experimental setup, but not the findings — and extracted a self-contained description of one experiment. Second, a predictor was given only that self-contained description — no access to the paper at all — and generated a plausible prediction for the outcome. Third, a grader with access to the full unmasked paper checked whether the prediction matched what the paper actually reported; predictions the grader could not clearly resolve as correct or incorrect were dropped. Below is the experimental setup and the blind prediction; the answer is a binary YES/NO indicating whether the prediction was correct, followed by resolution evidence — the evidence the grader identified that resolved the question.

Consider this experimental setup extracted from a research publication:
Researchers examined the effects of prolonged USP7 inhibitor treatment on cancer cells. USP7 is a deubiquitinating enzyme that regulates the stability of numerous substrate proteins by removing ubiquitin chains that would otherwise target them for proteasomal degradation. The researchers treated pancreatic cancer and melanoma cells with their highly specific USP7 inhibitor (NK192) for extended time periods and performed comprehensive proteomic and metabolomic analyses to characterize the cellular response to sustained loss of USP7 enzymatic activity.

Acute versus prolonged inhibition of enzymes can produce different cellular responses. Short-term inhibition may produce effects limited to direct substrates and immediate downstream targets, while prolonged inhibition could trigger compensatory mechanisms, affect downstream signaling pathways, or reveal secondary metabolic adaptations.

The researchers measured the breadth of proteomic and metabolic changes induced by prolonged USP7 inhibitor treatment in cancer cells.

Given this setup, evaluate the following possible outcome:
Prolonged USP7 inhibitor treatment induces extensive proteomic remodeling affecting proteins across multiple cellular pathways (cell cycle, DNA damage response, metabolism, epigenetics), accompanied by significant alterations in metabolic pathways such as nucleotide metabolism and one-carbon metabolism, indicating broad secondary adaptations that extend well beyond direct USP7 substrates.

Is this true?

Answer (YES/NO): NO